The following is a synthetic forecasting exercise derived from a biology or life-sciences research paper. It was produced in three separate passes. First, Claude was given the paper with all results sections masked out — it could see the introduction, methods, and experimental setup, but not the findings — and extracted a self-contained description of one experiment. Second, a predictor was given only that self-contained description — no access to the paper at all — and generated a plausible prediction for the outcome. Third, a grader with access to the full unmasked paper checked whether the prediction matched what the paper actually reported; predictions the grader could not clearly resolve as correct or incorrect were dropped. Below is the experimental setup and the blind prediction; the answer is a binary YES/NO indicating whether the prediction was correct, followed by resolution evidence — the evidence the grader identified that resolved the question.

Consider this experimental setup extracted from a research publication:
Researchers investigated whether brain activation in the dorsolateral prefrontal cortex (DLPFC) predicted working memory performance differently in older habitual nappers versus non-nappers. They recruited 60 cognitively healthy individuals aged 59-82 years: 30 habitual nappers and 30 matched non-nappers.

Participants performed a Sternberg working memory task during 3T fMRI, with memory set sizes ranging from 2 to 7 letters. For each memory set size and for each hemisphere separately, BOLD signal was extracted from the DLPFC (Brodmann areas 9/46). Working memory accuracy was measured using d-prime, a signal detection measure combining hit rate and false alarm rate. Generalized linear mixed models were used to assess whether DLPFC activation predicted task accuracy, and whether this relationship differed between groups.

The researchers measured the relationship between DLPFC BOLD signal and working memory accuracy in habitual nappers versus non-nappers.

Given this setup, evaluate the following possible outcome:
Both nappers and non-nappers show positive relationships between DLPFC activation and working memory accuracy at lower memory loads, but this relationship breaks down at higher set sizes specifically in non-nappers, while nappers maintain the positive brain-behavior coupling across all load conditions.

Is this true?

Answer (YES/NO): NO